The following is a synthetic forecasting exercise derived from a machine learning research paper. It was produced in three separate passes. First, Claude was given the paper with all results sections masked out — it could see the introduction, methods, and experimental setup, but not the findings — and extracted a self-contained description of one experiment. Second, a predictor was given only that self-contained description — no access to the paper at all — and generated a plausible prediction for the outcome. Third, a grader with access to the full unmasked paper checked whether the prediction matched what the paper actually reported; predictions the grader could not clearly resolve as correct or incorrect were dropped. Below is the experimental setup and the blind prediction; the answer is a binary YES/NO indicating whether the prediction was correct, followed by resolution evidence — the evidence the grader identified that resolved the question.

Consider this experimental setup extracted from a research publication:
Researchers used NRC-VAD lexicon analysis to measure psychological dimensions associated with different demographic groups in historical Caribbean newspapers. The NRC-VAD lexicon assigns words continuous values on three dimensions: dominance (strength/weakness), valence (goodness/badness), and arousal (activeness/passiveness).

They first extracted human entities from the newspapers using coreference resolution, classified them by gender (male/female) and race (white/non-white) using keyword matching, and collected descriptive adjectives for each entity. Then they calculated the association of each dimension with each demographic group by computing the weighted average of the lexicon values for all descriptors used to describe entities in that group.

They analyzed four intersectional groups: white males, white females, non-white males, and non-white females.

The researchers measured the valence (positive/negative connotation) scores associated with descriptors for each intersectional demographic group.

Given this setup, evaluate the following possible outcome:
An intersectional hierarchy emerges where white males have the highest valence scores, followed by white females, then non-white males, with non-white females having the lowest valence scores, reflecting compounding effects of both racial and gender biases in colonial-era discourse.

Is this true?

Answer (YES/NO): NO